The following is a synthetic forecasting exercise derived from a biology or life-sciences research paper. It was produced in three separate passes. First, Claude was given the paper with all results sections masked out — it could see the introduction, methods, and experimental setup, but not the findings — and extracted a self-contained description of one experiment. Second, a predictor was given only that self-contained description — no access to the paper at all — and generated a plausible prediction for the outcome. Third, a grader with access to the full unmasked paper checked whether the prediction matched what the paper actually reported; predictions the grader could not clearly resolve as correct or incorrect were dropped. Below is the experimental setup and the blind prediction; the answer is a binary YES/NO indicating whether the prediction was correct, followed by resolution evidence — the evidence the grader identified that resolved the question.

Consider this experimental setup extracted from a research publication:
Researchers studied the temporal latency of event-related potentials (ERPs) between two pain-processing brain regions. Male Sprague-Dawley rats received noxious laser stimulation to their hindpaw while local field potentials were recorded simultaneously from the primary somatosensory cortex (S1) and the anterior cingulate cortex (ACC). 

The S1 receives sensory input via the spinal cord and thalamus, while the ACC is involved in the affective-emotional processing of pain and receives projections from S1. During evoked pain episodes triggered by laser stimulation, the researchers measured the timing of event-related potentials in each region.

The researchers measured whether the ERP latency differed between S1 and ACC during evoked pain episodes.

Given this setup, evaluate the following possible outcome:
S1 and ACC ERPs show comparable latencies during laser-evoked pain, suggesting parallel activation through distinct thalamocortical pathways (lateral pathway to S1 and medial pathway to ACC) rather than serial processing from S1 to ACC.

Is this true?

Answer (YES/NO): NO